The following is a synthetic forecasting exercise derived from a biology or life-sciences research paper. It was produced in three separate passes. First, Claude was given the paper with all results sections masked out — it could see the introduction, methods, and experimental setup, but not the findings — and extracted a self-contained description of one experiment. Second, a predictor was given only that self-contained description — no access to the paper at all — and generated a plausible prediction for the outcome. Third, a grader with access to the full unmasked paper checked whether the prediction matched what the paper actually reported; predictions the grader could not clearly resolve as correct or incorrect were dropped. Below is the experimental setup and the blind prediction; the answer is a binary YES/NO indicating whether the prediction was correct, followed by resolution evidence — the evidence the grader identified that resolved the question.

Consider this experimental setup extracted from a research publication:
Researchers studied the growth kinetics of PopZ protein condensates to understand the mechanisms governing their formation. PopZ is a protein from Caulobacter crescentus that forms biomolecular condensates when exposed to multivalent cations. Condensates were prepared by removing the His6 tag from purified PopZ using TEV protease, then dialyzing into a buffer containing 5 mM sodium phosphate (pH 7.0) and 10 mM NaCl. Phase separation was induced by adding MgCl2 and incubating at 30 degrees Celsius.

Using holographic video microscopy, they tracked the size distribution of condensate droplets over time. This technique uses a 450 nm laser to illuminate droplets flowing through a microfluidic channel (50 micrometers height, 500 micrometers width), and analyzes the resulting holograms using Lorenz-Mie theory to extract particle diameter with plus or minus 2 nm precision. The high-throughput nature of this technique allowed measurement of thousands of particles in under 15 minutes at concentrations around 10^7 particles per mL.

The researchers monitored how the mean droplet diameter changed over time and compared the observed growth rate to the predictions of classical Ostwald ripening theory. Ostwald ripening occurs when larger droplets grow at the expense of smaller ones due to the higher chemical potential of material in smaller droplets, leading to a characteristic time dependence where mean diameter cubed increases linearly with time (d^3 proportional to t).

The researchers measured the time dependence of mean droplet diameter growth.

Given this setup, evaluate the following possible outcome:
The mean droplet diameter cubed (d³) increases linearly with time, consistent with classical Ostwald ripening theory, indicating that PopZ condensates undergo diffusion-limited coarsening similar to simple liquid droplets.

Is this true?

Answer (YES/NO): NO